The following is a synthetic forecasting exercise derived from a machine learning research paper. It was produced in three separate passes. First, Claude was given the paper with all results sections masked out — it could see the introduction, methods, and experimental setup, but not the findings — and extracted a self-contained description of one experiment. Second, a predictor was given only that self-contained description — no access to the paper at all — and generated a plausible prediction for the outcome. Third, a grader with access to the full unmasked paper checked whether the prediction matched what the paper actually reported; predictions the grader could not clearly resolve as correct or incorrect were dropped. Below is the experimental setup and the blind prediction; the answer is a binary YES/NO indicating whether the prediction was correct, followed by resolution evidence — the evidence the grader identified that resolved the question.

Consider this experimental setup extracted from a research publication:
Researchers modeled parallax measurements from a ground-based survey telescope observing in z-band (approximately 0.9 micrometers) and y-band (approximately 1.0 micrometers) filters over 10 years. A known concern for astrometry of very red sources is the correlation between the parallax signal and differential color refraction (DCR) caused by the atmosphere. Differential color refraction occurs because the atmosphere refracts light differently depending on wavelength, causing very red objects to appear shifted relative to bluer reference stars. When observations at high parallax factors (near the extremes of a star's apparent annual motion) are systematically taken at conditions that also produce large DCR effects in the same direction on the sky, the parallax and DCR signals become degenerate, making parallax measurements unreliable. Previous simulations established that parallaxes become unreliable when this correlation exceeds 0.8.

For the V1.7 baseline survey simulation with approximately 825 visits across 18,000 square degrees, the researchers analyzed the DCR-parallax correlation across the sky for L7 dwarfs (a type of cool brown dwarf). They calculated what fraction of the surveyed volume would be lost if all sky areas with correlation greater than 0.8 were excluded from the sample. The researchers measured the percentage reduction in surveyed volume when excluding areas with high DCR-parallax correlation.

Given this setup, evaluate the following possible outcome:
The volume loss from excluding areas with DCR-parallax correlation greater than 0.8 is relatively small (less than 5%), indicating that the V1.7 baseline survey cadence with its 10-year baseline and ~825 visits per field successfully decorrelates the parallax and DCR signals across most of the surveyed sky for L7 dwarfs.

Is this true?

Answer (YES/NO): YES